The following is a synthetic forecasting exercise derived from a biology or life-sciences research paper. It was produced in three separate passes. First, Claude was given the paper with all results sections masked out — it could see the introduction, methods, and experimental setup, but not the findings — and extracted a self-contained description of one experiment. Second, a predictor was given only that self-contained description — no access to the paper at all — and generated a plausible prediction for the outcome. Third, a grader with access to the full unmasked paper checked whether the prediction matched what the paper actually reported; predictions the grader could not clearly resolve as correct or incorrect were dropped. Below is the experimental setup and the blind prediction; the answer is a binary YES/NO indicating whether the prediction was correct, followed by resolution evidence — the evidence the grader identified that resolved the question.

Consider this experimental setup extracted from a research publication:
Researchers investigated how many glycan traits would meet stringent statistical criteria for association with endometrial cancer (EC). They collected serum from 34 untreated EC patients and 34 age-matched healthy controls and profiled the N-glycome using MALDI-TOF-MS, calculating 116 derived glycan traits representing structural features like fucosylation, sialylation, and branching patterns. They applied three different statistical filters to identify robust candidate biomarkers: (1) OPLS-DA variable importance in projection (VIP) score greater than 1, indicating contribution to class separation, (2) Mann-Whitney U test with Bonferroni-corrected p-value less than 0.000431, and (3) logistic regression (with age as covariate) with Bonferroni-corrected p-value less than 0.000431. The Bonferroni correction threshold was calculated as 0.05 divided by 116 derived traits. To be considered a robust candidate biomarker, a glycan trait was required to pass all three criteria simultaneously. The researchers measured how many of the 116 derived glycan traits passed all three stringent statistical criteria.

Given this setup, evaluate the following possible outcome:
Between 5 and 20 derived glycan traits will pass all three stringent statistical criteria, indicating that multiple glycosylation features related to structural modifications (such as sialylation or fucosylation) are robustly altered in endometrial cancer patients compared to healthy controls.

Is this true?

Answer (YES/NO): NO